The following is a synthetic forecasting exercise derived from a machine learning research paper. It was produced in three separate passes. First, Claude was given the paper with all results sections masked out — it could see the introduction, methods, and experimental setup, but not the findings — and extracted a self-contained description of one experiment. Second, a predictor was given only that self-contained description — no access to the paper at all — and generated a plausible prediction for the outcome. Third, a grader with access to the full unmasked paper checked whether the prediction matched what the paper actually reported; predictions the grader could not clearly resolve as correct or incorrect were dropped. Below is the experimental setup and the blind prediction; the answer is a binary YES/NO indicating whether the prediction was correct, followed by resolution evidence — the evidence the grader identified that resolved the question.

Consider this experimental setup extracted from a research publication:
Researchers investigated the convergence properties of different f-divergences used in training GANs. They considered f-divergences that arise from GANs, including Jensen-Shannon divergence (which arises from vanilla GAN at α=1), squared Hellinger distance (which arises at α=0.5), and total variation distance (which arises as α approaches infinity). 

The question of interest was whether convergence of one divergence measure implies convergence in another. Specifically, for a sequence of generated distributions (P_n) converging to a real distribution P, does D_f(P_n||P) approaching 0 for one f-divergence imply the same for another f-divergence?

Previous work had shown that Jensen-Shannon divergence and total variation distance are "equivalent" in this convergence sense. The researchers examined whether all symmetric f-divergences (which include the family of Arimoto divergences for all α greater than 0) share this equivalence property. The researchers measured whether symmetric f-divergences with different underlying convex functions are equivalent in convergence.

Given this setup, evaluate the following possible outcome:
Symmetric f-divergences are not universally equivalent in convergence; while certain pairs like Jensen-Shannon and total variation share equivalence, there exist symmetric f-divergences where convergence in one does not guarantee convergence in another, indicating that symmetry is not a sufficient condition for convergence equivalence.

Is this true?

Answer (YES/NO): NO